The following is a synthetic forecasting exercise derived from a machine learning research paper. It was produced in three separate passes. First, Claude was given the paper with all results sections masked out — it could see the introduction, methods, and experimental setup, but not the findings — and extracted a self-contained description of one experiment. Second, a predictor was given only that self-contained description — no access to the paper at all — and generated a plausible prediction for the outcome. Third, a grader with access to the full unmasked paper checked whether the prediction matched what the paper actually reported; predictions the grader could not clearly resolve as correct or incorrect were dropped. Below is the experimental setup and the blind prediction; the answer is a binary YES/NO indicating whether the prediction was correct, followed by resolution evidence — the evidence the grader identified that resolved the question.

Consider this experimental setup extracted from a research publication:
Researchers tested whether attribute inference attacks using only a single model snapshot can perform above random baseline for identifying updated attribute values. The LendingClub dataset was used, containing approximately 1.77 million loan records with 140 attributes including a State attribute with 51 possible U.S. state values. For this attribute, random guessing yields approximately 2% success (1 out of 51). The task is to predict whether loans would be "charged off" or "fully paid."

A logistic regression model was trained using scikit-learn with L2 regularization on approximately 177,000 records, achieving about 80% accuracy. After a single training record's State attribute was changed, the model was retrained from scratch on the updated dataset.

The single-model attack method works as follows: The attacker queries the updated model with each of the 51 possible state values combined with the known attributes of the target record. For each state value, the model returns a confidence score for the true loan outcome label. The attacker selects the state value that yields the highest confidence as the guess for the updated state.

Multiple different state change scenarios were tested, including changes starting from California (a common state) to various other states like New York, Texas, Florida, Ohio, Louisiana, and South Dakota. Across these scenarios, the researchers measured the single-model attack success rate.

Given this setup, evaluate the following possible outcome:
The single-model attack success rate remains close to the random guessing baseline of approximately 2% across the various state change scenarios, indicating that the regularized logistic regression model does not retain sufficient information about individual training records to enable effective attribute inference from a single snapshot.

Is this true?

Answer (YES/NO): NO